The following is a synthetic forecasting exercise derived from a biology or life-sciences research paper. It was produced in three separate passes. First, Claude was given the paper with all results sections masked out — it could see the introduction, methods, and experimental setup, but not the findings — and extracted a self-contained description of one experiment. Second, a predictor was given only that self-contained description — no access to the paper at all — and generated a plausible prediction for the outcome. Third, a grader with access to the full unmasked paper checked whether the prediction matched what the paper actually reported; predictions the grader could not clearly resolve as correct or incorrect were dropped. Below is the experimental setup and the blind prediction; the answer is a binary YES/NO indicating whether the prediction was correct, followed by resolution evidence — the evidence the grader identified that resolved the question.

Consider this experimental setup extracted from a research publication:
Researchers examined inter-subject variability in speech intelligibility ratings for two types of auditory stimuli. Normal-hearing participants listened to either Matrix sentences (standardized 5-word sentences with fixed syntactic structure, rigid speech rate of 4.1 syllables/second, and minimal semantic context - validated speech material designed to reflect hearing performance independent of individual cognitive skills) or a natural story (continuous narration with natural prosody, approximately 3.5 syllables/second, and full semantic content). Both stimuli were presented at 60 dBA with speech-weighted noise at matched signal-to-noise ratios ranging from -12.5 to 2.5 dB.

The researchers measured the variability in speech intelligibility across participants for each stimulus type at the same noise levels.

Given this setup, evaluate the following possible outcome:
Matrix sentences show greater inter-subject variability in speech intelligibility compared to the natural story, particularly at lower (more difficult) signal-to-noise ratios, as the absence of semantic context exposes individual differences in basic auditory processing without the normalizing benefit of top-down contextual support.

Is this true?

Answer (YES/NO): NO